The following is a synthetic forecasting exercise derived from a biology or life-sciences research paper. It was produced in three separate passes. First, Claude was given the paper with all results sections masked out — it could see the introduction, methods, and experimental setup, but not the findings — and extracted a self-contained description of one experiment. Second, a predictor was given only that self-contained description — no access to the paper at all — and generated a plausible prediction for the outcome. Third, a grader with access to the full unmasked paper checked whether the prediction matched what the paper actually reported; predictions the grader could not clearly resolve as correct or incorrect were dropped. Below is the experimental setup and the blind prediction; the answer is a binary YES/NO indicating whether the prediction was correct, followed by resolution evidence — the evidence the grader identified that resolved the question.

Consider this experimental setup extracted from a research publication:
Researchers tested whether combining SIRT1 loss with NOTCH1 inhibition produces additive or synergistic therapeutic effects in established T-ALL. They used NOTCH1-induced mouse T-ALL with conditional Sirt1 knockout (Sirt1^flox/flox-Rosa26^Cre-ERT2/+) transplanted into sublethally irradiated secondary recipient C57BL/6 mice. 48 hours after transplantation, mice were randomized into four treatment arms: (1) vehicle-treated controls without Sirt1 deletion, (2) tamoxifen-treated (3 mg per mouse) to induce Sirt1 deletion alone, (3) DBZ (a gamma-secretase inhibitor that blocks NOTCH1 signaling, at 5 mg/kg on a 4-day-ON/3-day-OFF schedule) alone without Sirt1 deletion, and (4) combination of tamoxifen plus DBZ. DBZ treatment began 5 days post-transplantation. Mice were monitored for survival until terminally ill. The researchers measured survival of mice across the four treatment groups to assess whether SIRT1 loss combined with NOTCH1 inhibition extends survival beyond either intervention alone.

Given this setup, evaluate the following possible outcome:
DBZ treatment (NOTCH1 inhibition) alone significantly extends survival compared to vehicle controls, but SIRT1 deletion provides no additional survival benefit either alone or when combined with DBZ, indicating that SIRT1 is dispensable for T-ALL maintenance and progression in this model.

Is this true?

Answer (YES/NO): NO